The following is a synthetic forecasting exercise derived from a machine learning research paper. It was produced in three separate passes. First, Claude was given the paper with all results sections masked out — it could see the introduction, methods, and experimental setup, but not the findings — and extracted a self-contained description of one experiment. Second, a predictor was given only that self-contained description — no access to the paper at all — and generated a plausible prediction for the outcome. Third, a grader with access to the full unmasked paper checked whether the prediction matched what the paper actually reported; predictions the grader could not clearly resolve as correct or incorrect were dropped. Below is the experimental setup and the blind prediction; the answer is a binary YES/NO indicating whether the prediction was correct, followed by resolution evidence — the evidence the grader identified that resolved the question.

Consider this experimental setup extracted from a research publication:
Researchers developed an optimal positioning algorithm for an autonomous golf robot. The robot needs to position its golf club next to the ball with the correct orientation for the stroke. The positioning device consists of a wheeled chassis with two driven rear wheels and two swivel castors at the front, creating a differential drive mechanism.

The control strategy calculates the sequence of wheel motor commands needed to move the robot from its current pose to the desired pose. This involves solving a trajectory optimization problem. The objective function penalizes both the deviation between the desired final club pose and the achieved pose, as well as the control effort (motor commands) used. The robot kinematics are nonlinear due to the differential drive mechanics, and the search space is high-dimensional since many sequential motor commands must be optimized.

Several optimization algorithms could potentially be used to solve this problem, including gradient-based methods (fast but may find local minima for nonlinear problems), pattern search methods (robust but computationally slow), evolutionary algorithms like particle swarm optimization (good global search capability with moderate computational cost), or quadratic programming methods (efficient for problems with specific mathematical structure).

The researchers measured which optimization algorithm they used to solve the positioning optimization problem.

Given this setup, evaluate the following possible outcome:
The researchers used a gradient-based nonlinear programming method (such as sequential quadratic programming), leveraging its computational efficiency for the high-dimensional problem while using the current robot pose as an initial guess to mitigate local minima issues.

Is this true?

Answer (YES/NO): NO